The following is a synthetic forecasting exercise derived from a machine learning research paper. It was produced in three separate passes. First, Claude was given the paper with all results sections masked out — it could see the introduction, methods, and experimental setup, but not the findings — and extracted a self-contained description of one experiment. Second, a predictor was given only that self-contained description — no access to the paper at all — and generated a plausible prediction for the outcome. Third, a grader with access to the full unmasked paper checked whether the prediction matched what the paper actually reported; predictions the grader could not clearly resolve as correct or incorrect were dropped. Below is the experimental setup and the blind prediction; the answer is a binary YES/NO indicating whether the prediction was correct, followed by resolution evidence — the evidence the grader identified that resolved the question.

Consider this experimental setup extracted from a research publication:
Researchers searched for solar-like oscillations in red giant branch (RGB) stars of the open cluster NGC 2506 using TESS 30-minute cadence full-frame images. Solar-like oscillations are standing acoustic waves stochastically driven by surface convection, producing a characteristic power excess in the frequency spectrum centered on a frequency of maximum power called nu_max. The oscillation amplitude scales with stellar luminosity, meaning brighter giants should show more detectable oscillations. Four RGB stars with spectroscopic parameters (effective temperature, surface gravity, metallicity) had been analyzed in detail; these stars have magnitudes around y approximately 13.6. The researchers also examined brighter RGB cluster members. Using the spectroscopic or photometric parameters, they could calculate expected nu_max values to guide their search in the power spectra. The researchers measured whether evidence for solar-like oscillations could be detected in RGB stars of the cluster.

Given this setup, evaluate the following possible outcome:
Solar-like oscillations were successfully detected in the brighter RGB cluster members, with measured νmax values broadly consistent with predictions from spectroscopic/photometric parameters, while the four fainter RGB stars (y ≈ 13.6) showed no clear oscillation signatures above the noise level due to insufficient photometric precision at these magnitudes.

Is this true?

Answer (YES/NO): NO